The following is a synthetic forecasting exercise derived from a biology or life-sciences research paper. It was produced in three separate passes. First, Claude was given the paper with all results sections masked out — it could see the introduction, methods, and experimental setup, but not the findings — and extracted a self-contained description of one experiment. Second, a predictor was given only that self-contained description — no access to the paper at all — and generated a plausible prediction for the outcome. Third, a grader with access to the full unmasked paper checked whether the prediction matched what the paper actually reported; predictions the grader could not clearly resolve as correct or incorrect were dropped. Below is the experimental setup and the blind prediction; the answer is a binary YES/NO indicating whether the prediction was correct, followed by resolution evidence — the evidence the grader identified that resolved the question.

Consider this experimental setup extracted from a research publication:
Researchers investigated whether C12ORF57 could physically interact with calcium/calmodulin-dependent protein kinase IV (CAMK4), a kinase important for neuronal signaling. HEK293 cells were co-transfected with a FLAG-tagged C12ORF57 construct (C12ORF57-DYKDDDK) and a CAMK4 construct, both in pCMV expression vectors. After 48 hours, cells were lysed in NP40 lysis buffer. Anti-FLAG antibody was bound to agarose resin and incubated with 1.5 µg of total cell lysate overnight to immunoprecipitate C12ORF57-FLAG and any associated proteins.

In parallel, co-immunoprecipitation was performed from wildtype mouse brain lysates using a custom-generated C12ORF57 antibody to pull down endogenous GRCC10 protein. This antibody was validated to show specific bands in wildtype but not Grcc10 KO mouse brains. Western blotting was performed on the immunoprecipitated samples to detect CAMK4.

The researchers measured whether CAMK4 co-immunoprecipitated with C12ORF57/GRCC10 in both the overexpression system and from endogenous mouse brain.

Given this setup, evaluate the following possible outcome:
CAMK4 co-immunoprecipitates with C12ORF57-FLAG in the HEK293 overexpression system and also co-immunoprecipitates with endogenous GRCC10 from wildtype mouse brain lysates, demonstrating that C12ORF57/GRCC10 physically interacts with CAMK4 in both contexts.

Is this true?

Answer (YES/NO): YES